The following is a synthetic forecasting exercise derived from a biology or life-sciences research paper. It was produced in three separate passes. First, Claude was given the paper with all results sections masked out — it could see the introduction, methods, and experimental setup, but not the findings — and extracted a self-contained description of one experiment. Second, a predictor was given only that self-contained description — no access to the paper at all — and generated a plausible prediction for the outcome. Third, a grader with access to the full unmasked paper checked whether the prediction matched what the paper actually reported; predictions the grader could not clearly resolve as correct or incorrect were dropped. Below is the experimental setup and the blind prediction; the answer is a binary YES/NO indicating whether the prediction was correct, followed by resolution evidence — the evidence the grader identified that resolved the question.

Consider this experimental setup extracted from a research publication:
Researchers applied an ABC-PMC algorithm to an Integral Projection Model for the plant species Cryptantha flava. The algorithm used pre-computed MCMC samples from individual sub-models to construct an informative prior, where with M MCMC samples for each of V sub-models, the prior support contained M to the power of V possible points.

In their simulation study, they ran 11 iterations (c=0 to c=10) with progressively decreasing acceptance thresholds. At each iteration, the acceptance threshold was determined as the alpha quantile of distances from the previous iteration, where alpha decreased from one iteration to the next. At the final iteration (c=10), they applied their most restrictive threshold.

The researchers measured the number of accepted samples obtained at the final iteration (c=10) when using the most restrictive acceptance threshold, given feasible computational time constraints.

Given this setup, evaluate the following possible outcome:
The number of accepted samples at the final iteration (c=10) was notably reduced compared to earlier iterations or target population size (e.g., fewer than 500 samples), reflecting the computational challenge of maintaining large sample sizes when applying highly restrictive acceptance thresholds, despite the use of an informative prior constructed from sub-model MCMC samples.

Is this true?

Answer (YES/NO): YES